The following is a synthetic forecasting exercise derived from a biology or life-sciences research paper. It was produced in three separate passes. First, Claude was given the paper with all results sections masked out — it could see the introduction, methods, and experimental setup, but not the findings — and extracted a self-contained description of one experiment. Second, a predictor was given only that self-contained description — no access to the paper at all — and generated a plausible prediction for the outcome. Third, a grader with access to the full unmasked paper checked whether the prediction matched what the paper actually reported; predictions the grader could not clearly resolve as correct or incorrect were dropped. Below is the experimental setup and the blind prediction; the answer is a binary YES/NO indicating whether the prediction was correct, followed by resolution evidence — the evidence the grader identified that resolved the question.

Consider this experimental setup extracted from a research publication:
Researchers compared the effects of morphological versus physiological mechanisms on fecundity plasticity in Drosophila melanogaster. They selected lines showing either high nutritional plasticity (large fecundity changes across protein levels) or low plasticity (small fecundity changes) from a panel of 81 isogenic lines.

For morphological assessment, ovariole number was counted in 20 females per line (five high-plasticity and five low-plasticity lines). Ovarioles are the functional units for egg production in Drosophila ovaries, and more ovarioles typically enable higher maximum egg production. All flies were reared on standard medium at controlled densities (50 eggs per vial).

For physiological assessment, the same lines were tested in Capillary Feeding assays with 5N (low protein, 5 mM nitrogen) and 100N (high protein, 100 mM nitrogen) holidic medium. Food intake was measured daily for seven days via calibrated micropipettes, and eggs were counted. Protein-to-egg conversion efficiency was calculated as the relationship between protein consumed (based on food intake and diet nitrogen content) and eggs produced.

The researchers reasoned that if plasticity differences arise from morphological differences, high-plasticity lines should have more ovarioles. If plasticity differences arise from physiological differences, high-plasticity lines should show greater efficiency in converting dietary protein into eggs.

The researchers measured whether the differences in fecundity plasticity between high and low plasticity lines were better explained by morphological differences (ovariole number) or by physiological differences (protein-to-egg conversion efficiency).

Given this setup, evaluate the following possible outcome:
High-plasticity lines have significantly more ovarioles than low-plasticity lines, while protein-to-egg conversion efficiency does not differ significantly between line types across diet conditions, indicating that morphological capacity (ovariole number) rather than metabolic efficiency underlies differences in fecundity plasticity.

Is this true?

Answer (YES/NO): NO